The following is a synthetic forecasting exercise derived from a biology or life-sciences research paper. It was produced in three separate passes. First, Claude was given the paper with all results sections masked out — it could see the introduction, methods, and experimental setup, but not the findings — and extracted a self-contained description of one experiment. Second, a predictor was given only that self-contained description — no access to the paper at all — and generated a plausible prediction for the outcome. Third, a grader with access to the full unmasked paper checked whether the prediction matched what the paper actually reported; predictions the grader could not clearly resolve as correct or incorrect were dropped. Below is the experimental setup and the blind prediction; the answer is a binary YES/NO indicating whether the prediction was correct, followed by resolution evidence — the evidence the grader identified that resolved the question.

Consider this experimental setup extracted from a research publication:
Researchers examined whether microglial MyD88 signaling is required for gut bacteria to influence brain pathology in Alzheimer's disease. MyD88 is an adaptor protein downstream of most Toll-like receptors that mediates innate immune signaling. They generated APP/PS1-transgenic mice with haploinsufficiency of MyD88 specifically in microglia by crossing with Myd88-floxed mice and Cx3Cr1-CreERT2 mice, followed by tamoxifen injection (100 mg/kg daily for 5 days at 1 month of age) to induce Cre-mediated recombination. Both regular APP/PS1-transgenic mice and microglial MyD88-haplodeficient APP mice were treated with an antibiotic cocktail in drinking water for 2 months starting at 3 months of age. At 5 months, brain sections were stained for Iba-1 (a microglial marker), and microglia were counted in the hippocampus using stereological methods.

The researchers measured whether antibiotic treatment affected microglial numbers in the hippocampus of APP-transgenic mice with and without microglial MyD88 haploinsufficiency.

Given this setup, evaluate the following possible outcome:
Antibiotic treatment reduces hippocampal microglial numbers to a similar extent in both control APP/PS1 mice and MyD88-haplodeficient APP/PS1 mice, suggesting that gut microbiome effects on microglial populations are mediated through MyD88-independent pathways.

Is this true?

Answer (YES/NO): NO